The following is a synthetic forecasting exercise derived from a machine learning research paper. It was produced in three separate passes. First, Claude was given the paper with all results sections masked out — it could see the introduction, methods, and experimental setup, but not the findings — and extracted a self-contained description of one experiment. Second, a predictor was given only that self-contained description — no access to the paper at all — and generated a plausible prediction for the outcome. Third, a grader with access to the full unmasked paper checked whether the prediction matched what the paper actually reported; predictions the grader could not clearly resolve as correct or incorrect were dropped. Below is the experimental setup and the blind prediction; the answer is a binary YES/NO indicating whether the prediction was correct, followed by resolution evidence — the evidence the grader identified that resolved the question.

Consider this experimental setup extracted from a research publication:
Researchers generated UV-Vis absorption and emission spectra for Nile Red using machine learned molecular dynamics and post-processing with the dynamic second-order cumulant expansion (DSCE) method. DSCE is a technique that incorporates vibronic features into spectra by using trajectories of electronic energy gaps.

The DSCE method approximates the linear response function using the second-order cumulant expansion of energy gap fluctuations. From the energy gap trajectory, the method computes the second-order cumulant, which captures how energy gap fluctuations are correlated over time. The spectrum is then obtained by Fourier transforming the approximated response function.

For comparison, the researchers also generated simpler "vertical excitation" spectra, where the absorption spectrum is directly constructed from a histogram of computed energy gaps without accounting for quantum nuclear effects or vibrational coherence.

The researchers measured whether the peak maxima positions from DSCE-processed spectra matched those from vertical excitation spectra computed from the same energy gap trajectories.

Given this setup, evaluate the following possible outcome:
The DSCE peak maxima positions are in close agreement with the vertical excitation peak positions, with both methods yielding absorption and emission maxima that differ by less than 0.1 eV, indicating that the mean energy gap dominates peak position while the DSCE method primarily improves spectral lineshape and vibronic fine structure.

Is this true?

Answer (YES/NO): NO